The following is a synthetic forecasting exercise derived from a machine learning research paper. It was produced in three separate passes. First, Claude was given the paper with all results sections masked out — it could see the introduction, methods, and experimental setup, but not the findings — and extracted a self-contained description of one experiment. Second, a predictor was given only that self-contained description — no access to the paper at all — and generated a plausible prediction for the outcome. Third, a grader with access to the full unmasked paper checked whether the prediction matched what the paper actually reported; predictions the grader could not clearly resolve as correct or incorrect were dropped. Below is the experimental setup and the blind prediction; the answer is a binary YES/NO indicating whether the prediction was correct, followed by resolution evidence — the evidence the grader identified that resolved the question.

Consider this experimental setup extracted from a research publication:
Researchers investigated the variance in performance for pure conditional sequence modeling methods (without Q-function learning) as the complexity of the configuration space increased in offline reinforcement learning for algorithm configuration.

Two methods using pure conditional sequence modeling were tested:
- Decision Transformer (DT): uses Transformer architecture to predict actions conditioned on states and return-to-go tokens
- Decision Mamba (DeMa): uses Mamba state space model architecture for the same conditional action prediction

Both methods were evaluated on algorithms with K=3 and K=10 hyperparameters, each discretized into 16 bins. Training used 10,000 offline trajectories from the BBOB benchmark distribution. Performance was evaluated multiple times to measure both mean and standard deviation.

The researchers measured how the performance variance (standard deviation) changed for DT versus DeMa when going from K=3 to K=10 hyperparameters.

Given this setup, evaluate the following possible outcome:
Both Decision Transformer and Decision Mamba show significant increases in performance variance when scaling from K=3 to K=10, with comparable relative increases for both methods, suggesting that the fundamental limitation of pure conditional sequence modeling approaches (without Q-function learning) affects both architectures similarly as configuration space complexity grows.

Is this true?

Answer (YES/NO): NO